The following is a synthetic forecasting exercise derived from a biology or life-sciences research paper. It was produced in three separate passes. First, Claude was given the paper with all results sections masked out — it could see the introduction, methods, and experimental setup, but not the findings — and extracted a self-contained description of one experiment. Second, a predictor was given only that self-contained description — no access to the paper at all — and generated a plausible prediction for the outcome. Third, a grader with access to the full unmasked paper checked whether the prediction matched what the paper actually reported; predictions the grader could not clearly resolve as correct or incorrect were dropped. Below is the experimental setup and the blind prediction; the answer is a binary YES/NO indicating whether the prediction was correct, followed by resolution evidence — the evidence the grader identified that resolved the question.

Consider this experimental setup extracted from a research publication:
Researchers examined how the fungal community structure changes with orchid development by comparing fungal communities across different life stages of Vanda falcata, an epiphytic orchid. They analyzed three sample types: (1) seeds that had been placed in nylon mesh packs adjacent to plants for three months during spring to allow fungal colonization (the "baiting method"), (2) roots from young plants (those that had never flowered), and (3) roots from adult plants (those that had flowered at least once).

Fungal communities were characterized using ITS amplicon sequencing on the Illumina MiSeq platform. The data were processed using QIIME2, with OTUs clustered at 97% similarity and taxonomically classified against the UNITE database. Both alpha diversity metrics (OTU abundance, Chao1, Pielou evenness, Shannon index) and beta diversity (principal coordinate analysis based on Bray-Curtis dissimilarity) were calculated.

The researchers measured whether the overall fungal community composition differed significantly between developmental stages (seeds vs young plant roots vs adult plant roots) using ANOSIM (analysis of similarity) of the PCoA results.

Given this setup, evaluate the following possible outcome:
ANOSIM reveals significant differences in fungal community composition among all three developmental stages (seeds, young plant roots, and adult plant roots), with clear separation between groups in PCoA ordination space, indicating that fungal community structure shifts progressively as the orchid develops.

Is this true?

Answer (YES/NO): NO